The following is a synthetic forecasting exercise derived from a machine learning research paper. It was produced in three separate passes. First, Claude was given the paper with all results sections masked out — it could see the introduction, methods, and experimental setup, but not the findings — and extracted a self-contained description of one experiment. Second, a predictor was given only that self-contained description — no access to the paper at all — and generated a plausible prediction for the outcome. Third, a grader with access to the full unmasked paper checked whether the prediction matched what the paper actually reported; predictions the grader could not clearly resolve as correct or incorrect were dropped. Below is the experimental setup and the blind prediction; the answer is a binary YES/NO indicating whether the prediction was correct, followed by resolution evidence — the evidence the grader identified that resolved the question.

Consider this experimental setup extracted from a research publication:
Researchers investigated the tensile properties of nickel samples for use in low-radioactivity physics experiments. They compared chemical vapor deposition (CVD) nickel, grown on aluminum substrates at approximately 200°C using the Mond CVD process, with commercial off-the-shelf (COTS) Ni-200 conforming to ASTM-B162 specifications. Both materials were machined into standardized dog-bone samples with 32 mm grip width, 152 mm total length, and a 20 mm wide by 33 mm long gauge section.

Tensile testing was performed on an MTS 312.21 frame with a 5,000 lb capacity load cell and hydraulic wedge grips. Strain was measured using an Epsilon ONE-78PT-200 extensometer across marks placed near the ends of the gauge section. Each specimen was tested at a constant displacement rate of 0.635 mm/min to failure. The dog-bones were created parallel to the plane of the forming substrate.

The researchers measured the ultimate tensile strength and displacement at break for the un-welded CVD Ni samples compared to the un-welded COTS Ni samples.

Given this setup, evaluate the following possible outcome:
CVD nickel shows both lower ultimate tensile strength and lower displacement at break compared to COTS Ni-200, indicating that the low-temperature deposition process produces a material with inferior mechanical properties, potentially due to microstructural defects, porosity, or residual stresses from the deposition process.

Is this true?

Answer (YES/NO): NO